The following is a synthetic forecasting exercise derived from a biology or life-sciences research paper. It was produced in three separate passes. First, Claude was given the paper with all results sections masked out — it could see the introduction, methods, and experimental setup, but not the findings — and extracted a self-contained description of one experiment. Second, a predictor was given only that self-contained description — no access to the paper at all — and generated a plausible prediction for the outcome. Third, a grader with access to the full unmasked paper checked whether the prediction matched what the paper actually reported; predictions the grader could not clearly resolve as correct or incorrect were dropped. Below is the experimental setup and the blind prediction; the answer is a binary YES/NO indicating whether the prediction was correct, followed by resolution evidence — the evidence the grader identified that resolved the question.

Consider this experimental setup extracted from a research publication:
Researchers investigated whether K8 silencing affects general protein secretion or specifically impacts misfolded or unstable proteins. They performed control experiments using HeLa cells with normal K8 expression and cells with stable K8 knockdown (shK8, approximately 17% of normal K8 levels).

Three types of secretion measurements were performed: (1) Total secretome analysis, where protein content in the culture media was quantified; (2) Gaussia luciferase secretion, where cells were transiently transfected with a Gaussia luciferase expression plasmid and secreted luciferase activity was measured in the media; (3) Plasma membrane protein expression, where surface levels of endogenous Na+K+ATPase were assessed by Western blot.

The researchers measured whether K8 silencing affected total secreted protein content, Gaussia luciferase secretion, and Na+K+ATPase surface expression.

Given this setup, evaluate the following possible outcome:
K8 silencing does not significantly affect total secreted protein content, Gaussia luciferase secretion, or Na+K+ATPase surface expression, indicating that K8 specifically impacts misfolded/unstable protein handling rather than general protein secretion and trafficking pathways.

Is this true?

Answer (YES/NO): YES